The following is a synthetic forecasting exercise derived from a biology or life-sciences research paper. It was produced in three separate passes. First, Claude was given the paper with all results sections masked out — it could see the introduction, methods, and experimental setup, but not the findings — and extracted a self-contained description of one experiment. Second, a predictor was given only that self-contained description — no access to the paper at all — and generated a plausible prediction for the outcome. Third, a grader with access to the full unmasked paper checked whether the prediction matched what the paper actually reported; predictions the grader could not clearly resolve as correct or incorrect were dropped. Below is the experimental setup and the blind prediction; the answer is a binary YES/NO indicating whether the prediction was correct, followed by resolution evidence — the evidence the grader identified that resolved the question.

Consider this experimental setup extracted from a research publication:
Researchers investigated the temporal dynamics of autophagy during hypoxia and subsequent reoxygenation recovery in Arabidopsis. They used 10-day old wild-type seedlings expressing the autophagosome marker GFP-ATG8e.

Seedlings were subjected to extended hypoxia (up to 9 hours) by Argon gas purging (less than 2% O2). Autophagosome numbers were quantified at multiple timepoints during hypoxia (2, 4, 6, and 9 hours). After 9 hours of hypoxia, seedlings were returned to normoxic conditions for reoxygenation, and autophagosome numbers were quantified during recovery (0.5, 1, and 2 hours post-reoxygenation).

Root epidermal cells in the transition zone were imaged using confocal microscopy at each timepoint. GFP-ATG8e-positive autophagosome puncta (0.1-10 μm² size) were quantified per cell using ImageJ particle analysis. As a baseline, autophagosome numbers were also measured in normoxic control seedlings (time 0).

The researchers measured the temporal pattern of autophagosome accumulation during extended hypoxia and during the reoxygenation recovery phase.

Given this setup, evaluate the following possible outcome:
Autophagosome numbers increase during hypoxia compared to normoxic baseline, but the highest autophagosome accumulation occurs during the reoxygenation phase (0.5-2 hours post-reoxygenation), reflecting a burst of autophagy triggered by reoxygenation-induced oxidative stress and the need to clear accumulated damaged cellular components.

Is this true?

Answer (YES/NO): NO